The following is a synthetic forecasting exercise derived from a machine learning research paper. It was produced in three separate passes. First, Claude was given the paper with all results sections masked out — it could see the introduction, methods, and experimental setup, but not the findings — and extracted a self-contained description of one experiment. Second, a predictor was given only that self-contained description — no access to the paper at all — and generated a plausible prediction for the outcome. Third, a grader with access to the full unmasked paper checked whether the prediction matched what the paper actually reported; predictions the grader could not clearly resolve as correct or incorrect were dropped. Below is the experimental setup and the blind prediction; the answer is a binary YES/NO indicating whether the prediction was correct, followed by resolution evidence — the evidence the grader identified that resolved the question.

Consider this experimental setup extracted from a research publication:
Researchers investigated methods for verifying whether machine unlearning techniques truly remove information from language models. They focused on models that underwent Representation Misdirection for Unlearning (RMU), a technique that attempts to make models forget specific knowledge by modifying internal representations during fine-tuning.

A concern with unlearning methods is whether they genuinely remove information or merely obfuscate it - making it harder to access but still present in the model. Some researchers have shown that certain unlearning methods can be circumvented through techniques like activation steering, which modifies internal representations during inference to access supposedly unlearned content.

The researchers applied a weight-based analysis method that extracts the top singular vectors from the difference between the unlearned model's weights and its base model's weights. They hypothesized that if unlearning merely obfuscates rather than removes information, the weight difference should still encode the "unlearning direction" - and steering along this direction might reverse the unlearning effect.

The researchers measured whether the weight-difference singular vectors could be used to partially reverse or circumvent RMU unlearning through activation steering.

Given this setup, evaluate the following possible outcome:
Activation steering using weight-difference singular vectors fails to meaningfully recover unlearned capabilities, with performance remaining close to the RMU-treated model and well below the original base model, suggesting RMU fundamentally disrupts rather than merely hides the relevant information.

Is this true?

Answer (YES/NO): NO